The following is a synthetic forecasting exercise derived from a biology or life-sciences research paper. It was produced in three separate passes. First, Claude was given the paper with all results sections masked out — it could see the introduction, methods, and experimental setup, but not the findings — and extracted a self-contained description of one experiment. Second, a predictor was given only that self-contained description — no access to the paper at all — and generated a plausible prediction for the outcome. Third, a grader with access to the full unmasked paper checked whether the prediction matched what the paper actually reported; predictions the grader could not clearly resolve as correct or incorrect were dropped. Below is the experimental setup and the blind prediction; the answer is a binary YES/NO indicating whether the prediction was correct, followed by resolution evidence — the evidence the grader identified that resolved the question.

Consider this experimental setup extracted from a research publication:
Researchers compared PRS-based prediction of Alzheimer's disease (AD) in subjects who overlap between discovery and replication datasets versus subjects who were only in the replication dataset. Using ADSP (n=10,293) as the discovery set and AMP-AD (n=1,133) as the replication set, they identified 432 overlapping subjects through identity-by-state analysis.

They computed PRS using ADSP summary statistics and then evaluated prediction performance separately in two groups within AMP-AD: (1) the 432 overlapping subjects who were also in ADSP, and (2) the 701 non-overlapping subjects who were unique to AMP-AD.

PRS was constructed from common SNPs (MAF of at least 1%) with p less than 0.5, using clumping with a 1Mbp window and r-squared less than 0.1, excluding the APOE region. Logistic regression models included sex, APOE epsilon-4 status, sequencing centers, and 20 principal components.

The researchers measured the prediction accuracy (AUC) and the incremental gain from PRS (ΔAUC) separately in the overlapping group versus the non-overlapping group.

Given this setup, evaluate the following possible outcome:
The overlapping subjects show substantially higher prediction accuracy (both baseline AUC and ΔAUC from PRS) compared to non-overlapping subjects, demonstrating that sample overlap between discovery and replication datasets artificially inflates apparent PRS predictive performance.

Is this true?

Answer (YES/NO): YES